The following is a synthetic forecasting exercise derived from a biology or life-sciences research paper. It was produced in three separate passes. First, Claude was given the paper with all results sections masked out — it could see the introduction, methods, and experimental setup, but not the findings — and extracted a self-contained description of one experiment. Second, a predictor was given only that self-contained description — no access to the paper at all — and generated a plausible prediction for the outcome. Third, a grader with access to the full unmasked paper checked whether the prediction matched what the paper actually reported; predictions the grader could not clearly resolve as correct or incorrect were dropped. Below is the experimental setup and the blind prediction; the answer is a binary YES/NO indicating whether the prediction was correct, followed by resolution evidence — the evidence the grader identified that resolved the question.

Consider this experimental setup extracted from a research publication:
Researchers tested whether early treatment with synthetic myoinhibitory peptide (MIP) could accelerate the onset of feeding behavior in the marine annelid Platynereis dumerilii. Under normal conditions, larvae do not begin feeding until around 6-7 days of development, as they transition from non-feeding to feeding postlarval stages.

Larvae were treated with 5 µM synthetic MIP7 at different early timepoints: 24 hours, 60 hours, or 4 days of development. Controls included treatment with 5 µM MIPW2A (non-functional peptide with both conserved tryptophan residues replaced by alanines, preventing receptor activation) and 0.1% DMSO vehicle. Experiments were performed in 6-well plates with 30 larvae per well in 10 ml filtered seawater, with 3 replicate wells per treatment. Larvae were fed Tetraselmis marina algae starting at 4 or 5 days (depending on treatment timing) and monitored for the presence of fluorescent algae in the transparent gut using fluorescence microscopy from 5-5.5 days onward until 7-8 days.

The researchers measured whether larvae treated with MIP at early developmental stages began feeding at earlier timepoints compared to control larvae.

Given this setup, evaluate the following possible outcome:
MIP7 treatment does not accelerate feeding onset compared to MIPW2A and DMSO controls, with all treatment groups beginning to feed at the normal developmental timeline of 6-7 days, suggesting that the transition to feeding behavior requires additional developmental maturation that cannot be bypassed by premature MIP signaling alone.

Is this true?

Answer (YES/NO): YES